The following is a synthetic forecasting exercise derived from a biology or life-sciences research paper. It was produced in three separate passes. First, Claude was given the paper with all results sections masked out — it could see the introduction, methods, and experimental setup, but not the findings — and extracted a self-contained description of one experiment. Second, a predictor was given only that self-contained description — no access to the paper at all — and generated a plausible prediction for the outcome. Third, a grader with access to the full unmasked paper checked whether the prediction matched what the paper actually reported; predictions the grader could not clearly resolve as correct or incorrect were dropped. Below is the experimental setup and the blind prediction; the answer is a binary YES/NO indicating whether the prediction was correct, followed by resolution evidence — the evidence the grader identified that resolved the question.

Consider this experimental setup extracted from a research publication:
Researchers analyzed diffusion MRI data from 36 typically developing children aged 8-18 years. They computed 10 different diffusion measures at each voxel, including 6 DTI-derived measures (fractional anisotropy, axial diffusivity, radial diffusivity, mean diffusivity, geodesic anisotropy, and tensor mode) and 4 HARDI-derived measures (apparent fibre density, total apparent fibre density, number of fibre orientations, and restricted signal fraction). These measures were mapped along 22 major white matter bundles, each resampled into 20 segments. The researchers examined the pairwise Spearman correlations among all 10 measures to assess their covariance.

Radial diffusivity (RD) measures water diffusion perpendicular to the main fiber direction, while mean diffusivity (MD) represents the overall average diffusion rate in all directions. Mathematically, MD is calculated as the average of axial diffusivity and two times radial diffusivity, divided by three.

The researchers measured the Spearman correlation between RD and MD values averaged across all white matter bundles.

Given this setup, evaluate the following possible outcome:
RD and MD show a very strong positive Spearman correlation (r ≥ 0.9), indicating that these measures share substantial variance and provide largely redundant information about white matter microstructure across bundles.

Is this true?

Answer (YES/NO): NO